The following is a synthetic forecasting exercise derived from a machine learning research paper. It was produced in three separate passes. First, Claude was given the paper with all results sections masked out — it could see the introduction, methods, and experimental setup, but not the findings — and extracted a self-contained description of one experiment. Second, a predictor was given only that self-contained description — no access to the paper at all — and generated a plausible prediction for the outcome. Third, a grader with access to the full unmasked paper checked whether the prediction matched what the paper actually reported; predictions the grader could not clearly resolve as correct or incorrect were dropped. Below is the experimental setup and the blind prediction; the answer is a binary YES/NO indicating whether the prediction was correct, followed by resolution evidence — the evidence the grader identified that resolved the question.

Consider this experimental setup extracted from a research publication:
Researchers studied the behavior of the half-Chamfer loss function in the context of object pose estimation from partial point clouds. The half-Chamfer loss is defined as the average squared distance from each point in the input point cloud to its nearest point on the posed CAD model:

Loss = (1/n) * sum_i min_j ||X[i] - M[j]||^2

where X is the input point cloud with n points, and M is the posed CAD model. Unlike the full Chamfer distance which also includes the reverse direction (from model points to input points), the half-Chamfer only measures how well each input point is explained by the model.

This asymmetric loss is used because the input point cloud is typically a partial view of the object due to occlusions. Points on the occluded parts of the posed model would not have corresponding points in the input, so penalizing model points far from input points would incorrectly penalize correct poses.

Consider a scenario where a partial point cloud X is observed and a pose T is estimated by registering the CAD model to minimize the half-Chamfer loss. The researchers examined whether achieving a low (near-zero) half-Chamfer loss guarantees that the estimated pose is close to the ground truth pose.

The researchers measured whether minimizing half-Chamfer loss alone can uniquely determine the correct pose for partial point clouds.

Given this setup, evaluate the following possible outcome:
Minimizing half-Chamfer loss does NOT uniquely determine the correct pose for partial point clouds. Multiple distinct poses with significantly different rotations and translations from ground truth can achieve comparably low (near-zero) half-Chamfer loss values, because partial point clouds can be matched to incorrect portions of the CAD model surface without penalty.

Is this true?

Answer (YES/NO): YES